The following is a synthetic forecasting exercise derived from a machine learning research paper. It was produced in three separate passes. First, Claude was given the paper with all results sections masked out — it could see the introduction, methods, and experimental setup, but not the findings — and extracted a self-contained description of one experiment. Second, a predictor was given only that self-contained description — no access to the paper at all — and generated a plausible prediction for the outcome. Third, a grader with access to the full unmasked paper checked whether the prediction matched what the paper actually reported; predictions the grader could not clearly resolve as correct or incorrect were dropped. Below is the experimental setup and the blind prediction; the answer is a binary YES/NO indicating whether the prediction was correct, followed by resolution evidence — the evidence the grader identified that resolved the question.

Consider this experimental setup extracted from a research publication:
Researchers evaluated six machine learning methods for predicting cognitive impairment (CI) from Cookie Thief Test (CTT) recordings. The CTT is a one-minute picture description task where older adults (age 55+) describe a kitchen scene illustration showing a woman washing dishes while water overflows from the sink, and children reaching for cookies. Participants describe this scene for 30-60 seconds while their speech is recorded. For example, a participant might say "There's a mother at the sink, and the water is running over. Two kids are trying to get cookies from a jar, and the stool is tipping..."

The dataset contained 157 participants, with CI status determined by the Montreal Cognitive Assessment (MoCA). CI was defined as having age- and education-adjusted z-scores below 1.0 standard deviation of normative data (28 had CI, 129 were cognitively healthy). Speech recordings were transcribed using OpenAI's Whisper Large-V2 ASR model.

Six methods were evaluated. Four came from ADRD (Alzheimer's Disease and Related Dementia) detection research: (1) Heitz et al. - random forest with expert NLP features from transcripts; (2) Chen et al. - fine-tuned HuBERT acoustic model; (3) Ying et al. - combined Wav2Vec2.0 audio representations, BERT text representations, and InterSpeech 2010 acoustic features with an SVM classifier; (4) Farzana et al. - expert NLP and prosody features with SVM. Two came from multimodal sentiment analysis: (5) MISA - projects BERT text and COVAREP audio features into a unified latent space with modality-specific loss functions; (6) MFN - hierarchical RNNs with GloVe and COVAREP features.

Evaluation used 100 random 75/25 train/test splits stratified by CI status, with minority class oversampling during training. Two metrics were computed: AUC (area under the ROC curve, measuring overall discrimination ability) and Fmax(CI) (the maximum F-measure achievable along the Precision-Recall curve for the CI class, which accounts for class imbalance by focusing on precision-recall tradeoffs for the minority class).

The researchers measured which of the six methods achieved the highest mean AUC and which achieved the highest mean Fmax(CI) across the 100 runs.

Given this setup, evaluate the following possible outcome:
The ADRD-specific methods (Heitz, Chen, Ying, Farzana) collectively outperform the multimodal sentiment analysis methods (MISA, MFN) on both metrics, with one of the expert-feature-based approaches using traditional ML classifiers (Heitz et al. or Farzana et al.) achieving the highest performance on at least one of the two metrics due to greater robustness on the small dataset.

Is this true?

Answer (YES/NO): NO